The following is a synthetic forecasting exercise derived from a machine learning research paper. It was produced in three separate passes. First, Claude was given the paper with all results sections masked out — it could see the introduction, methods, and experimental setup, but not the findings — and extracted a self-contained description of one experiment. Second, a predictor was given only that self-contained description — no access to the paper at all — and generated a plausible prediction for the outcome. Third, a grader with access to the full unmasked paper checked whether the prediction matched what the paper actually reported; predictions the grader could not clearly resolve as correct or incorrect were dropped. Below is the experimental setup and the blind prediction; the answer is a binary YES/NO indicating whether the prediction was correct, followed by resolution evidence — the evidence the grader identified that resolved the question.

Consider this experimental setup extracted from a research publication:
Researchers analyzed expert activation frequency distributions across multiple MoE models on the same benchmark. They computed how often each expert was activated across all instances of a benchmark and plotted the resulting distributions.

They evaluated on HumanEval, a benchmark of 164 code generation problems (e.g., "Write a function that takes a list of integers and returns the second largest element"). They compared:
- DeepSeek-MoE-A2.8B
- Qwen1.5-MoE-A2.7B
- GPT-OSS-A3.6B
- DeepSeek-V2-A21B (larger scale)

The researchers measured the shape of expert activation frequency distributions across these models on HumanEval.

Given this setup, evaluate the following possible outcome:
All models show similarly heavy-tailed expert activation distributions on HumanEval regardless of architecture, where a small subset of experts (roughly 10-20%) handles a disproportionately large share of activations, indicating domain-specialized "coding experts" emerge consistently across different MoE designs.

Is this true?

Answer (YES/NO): NO